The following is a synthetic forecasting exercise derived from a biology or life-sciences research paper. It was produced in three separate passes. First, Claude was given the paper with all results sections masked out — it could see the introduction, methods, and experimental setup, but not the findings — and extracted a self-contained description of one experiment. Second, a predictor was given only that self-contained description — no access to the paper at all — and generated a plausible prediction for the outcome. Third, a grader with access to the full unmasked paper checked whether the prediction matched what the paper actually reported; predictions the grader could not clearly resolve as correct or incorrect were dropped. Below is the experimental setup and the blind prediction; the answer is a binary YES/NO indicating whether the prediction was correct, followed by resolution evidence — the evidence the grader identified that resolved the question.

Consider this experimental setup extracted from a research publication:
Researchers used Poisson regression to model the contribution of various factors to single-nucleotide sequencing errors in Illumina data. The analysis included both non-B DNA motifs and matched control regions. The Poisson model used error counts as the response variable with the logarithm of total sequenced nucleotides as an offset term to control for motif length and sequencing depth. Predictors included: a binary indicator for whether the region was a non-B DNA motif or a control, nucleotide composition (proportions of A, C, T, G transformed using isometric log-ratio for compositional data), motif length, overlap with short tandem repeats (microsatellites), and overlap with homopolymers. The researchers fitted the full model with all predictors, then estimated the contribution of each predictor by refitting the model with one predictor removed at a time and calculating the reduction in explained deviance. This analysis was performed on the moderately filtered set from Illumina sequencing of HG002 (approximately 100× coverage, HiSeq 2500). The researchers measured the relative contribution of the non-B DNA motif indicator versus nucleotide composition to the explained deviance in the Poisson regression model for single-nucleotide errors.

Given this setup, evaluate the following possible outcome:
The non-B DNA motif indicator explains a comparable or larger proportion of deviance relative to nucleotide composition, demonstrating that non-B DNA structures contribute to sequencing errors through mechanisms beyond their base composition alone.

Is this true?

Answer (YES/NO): NO